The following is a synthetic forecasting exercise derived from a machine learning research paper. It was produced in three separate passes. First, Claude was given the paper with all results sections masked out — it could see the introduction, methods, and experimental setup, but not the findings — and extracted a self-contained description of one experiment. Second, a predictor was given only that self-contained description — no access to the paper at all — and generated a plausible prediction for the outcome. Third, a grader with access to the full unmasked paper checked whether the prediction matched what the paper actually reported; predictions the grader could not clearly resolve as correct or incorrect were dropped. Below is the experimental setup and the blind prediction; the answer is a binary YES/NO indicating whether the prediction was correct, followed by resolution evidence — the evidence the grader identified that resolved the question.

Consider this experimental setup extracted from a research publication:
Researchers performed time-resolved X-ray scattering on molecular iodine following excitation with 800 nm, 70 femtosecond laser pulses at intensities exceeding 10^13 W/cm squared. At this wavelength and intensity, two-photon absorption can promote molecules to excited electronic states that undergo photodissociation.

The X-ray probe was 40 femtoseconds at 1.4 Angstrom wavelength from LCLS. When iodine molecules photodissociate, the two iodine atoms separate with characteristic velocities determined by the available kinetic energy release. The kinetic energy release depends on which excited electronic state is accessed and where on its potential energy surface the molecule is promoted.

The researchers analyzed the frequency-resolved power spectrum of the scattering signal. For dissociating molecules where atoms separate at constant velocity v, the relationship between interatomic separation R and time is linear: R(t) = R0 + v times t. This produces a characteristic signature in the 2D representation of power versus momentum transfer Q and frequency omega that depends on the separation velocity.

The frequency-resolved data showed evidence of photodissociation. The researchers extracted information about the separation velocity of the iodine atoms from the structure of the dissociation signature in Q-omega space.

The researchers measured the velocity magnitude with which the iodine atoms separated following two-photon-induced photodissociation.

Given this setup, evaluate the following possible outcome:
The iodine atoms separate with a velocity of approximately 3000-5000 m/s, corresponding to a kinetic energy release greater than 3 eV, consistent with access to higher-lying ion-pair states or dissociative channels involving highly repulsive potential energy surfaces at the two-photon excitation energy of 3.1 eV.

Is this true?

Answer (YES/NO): NO